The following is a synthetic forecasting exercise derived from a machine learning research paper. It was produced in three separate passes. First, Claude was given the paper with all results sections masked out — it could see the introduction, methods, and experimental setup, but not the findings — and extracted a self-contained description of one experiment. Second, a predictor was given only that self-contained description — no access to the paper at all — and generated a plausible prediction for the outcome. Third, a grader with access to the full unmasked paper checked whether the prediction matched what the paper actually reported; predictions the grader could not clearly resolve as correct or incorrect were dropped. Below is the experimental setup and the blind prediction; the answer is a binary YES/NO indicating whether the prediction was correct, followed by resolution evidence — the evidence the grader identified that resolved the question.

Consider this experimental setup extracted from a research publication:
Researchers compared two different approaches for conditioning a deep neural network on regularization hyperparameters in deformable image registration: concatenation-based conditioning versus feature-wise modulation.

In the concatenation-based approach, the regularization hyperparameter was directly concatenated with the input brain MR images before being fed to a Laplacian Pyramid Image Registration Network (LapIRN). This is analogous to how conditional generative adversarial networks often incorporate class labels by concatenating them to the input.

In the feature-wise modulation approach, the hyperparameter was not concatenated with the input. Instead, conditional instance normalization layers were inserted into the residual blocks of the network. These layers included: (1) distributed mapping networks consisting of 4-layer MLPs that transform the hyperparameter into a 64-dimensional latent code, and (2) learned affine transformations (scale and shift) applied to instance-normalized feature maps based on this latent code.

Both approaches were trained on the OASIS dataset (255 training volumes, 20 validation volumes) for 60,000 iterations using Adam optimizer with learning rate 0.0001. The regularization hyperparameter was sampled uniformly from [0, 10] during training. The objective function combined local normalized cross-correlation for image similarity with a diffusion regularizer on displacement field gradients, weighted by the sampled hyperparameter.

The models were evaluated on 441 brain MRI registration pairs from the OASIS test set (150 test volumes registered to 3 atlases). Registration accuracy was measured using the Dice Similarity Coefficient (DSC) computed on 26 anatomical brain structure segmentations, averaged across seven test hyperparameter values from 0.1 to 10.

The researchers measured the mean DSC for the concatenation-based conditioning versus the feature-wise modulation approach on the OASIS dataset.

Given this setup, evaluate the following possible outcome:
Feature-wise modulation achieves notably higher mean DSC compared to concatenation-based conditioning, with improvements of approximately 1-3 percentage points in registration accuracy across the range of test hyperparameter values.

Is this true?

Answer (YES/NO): NO